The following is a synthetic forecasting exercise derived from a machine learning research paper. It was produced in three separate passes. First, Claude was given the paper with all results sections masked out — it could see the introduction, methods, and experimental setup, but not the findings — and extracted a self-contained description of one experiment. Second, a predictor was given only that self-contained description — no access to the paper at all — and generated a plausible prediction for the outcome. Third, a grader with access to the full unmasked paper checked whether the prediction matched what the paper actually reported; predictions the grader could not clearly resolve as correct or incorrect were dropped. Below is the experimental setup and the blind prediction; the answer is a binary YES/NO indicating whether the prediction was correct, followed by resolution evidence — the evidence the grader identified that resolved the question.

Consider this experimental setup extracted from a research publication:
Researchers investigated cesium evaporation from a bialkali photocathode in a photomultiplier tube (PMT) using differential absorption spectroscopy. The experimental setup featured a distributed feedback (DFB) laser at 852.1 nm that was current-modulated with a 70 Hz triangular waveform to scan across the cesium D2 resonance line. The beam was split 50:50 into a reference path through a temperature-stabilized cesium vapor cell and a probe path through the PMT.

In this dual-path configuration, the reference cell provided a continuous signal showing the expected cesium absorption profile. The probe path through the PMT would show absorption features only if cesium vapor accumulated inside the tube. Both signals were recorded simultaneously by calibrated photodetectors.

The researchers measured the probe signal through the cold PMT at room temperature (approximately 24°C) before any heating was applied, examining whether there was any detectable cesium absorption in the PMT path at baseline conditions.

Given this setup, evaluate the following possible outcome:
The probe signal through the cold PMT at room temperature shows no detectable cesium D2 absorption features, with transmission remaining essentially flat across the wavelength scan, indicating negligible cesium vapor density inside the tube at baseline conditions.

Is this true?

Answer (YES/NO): YES